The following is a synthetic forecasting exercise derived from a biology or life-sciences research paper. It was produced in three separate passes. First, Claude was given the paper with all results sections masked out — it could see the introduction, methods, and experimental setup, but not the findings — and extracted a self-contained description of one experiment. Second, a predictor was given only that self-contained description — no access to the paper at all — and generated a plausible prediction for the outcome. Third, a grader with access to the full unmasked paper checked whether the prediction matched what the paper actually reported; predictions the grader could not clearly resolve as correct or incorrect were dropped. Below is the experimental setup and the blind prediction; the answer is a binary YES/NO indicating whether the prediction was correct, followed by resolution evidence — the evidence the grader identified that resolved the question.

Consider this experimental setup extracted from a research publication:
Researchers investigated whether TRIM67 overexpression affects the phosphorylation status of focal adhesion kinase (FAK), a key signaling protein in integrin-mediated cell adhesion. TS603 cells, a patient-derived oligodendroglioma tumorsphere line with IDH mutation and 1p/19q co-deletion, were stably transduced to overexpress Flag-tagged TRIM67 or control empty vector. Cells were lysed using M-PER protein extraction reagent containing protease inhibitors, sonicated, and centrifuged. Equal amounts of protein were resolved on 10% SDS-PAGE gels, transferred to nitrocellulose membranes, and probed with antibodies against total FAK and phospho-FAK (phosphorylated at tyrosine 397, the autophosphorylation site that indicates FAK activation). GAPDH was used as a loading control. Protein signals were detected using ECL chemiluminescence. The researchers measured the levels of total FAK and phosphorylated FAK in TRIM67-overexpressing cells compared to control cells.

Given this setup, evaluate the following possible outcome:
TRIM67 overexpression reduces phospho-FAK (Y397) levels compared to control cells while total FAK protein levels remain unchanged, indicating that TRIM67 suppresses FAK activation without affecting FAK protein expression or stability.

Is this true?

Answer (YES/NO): NO